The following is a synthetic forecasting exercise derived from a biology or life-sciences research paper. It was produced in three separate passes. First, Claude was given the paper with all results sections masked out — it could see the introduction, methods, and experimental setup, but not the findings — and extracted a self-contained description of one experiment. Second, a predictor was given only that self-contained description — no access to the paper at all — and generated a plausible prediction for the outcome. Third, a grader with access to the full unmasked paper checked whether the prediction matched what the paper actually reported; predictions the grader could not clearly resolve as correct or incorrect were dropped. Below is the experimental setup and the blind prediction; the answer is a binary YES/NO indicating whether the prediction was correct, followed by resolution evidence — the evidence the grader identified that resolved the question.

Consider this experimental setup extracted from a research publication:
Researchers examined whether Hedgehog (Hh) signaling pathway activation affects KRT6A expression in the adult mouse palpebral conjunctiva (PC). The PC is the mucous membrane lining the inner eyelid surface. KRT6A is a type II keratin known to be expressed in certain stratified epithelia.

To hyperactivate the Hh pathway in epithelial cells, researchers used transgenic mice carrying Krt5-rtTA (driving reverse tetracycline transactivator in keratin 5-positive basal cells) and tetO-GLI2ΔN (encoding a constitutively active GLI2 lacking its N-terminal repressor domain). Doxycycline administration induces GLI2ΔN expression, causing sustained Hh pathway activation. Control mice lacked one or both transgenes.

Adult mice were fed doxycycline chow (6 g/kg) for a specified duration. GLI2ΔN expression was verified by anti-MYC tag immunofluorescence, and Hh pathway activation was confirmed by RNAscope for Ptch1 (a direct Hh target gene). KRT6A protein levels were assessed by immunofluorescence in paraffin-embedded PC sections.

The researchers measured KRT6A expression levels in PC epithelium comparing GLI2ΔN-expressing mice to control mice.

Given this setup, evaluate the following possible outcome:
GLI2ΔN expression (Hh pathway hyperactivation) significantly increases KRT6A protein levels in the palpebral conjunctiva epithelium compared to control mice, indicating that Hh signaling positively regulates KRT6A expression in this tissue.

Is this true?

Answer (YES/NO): NO